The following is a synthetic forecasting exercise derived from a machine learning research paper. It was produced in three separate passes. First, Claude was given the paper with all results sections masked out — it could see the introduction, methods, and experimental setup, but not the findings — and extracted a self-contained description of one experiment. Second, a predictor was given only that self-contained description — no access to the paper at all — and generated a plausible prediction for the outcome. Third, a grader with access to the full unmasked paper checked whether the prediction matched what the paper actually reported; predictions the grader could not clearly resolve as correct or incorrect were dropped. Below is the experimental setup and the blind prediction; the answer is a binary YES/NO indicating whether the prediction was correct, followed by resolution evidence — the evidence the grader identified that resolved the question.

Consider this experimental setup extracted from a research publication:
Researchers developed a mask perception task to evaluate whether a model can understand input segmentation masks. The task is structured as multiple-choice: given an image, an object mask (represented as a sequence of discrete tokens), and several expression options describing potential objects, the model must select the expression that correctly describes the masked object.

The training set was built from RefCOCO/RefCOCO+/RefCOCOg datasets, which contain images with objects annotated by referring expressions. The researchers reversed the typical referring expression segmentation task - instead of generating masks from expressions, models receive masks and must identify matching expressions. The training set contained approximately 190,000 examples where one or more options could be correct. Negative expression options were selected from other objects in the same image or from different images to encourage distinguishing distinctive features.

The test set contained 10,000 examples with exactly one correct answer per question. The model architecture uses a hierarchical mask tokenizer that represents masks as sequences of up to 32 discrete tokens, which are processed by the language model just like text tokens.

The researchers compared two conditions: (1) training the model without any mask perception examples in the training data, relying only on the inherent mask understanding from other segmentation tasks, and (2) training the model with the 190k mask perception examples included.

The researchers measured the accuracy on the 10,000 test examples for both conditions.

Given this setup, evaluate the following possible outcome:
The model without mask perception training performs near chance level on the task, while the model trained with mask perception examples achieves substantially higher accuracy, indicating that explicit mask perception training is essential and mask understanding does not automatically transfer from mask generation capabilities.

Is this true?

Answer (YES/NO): NO